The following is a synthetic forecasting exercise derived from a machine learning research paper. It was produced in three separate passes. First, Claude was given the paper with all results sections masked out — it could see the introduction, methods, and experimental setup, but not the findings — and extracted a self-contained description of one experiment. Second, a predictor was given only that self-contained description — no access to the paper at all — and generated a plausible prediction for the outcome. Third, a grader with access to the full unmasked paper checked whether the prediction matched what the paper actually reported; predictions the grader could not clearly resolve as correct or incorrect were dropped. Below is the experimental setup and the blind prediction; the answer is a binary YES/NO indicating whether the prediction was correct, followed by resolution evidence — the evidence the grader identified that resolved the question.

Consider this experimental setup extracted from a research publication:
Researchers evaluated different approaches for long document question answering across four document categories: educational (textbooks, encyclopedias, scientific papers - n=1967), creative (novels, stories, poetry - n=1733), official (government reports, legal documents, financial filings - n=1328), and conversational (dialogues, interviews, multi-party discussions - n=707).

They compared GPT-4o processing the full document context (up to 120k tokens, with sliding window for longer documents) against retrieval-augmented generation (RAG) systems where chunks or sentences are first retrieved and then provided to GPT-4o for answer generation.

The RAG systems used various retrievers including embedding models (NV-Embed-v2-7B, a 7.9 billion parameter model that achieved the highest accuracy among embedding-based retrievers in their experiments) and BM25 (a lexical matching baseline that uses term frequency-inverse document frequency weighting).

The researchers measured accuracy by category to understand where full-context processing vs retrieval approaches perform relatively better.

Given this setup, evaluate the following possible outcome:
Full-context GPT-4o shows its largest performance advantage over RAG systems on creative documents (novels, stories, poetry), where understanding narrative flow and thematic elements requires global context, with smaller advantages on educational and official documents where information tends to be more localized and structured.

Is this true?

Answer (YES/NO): YES